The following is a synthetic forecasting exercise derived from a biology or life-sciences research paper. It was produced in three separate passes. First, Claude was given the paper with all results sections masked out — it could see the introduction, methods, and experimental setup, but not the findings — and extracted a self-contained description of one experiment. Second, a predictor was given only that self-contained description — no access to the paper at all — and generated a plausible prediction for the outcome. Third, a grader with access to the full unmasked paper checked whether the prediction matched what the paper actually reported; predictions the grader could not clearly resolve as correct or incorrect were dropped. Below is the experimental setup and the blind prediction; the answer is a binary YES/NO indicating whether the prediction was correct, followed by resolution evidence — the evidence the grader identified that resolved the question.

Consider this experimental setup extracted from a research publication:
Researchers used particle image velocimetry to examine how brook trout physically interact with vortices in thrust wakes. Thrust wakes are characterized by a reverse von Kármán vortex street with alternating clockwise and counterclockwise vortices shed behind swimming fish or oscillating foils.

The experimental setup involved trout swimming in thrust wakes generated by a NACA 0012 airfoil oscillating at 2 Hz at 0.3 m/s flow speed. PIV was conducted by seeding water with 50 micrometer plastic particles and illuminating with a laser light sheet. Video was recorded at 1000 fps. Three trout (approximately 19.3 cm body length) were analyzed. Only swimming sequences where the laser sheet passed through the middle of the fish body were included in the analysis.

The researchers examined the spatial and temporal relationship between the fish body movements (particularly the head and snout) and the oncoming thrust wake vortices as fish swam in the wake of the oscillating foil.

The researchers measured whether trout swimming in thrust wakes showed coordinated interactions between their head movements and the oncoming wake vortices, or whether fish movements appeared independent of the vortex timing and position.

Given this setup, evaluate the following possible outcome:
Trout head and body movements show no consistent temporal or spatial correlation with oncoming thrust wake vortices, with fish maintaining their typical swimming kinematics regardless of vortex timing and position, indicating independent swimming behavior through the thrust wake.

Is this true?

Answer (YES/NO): NO